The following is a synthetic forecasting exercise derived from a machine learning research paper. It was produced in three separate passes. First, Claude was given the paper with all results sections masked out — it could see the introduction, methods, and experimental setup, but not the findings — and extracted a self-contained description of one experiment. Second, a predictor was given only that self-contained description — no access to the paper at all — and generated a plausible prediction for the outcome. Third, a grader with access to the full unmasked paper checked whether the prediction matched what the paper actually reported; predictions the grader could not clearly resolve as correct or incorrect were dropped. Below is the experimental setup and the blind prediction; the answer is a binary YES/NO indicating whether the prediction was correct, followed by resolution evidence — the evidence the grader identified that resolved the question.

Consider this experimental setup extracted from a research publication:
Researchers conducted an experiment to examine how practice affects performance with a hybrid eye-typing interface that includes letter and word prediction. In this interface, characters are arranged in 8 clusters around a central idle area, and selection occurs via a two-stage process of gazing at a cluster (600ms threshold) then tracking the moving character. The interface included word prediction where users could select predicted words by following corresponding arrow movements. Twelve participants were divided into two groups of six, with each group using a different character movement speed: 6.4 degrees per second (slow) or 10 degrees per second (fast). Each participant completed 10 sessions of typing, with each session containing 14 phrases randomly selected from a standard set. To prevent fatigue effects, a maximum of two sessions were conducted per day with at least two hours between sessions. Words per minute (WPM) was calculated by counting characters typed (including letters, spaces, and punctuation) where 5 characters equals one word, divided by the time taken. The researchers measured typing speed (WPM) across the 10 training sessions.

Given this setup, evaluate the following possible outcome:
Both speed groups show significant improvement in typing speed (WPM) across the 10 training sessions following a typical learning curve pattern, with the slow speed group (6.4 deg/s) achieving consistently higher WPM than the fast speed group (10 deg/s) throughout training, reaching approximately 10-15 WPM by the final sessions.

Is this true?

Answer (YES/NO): NO